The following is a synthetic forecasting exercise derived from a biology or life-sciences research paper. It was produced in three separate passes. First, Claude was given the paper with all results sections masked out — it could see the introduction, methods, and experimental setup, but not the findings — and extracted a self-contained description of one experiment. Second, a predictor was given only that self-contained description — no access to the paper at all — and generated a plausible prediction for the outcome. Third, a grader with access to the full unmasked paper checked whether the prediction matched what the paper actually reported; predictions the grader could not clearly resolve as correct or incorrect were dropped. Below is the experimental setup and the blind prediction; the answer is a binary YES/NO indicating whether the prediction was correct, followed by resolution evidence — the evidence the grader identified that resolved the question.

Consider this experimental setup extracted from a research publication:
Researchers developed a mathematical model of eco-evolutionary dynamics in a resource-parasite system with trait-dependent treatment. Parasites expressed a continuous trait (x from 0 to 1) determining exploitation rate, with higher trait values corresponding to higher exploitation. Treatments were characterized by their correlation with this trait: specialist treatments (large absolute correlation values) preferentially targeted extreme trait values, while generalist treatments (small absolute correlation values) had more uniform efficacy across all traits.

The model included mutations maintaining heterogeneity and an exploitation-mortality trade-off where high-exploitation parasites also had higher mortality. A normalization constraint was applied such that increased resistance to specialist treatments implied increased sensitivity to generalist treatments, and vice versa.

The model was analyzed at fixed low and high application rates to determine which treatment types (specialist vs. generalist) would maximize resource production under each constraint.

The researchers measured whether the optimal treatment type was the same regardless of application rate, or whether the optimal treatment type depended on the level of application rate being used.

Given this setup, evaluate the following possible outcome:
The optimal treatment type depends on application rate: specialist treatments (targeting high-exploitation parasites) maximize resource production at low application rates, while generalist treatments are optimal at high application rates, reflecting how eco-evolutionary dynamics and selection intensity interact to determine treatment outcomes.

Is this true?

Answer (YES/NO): NO